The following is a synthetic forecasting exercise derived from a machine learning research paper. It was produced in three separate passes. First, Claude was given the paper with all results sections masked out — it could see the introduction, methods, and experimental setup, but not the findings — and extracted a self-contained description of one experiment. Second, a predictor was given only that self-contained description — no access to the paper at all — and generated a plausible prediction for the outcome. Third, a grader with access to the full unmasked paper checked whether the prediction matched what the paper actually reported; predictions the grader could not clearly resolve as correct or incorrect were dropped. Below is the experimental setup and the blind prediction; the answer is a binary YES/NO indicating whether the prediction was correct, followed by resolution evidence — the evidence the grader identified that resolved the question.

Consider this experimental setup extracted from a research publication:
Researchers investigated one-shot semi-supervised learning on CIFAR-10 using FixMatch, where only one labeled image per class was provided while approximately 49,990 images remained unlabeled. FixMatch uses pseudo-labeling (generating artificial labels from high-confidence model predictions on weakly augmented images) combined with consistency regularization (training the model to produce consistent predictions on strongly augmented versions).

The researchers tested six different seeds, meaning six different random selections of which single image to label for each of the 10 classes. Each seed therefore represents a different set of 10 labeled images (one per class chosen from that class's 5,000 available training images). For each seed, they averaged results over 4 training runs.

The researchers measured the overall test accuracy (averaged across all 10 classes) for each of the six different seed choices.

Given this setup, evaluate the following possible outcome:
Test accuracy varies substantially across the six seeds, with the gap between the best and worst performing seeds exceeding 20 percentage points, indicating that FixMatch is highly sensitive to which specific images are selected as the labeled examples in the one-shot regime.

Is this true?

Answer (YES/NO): YES